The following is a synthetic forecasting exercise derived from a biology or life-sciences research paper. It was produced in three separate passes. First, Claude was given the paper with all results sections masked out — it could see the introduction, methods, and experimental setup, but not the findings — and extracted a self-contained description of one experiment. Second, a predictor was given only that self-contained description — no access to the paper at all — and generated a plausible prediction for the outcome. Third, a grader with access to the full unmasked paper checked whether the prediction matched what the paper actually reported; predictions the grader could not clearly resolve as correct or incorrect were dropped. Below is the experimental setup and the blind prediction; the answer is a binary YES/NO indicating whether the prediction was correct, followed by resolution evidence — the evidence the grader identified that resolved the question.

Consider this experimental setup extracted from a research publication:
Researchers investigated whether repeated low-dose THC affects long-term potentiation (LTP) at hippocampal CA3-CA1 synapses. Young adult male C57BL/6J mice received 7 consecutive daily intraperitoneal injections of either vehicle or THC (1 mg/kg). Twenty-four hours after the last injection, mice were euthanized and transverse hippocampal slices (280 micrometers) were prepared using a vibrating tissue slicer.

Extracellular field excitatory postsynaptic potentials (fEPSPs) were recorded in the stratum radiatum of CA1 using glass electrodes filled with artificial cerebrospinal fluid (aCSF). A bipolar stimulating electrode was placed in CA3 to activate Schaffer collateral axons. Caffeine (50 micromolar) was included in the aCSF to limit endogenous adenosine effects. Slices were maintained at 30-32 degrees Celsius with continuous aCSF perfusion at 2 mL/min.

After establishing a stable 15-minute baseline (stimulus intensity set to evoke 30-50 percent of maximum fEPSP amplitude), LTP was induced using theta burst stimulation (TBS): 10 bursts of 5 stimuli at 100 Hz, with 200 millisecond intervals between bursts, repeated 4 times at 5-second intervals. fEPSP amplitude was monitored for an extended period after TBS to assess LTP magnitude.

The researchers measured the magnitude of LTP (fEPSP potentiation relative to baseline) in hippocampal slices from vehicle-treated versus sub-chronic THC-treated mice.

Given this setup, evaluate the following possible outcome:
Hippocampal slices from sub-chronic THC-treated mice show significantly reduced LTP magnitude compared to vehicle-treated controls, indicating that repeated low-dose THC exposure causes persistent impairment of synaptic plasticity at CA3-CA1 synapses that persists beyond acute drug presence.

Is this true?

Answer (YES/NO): YES